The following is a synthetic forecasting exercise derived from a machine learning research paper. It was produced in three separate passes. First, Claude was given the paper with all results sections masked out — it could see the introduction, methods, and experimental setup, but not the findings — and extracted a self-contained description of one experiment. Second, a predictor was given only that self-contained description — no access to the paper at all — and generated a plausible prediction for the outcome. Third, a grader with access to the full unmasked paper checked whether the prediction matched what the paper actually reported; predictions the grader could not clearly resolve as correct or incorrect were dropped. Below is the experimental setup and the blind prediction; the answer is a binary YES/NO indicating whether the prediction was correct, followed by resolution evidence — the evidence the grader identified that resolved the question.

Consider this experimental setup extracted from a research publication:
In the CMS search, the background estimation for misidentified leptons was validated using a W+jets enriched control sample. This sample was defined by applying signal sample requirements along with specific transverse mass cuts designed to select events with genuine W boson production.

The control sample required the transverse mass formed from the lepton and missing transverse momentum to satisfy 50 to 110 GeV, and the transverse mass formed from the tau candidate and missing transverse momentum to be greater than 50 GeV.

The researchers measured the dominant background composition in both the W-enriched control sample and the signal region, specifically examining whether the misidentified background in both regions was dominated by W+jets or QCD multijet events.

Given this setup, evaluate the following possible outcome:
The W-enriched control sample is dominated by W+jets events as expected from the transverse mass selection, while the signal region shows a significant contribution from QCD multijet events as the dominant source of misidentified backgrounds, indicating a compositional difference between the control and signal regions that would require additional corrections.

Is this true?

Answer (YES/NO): NO